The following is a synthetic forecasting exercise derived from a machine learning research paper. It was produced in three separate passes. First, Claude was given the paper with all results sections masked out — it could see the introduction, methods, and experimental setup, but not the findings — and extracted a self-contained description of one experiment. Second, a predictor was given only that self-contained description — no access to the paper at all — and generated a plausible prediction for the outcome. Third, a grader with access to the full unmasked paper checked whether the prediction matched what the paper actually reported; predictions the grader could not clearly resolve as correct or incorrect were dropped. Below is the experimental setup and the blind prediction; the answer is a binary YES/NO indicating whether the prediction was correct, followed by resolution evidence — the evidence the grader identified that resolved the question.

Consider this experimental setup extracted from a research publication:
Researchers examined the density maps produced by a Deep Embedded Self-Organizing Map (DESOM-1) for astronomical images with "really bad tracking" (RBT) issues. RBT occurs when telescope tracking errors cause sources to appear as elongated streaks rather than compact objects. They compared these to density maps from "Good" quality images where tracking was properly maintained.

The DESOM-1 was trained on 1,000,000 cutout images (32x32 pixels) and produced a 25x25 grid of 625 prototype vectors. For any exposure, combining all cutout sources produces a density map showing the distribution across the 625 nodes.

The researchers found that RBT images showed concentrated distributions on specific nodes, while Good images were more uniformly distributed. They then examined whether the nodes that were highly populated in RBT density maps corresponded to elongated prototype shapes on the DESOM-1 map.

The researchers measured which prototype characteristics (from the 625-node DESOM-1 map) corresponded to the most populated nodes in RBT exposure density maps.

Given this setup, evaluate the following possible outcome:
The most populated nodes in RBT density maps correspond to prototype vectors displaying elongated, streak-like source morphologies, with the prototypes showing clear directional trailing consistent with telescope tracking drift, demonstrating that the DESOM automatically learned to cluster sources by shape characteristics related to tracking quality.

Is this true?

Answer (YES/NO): YES